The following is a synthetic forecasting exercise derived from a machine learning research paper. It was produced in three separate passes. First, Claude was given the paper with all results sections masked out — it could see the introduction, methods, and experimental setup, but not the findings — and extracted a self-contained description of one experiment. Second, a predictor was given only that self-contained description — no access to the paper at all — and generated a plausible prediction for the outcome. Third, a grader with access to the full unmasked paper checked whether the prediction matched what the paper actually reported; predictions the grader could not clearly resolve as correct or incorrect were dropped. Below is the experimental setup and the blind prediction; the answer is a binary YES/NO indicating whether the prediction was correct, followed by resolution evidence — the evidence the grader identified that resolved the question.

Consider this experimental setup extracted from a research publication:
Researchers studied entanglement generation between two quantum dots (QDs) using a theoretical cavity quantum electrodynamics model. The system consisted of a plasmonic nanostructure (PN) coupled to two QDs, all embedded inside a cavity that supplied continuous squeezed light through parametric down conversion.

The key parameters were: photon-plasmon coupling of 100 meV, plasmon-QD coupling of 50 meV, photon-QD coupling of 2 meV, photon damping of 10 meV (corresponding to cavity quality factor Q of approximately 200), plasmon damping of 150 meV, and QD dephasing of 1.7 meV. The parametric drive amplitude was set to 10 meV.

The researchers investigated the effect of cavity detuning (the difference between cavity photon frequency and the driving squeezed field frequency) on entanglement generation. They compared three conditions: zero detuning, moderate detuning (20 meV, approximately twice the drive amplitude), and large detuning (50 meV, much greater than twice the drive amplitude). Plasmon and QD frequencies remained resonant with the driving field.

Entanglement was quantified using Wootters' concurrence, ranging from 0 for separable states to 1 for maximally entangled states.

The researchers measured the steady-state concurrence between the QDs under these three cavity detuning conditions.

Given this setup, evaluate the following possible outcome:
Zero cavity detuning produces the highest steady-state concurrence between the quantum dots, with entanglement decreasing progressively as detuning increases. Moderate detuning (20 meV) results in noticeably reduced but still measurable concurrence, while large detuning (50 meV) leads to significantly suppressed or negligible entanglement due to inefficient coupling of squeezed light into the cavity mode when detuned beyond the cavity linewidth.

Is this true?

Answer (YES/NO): NO